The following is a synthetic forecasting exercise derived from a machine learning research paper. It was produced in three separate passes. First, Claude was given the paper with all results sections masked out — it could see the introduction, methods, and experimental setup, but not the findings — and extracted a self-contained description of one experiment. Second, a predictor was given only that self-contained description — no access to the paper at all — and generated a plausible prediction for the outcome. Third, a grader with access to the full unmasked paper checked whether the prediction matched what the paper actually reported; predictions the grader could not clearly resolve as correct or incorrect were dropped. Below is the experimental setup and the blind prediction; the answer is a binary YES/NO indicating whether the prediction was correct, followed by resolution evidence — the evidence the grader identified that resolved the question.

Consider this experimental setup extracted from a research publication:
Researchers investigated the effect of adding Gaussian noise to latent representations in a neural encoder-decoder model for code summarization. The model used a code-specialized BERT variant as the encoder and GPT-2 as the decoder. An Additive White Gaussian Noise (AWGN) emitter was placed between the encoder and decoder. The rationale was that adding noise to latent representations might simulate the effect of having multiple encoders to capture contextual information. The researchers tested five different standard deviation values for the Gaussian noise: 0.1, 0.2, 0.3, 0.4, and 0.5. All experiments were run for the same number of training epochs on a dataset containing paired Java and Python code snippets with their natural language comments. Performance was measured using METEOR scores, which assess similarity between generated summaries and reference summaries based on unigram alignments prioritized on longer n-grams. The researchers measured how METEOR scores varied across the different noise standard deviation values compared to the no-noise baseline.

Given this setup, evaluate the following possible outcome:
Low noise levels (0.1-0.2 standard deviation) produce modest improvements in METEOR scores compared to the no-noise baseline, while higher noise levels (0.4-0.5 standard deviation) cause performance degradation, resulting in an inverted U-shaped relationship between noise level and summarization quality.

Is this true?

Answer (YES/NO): NO